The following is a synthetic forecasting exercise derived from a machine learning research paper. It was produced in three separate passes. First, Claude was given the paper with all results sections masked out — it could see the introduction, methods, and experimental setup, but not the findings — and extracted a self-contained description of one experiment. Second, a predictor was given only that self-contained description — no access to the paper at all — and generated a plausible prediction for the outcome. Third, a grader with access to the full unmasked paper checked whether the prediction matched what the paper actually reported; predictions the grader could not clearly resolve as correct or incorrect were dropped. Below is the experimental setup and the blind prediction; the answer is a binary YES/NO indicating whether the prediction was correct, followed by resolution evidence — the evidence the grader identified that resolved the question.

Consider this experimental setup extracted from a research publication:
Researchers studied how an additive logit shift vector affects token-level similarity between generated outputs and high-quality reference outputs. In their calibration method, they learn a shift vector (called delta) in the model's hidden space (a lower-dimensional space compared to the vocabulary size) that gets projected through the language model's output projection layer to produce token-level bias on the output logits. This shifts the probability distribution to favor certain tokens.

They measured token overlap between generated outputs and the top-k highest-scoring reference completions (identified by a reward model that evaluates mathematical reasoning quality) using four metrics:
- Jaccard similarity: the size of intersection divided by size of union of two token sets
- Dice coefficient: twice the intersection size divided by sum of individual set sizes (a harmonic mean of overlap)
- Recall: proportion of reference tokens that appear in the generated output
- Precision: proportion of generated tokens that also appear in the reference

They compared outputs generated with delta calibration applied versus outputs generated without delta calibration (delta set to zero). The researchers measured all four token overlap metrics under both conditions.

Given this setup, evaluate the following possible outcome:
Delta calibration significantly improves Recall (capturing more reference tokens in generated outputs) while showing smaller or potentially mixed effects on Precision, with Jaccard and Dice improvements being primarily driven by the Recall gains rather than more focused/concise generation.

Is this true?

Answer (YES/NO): NO